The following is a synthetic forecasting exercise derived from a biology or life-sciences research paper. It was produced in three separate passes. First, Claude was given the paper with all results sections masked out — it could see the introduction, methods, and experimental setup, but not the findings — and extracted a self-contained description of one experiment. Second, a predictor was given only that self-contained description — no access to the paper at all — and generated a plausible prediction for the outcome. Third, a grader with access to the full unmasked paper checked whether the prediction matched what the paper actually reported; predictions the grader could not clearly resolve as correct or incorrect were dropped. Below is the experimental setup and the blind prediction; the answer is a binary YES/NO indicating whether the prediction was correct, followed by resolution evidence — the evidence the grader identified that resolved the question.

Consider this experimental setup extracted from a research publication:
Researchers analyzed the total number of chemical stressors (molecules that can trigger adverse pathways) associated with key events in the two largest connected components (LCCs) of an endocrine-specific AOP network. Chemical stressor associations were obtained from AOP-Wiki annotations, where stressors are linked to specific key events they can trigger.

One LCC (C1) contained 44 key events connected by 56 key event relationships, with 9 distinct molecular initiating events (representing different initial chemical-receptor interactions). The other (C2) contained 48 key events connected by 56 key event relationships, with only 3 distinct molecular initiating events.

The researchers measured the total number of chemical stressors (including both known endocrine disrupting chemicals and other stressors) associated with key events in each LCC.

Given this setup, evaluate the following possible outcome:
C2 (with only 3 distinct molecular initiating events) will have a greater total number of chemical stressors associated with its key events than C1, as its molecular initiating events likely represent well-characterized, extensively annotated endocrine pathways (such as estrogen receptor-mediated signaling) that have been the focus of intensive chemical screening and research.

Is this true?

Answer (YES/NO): NO